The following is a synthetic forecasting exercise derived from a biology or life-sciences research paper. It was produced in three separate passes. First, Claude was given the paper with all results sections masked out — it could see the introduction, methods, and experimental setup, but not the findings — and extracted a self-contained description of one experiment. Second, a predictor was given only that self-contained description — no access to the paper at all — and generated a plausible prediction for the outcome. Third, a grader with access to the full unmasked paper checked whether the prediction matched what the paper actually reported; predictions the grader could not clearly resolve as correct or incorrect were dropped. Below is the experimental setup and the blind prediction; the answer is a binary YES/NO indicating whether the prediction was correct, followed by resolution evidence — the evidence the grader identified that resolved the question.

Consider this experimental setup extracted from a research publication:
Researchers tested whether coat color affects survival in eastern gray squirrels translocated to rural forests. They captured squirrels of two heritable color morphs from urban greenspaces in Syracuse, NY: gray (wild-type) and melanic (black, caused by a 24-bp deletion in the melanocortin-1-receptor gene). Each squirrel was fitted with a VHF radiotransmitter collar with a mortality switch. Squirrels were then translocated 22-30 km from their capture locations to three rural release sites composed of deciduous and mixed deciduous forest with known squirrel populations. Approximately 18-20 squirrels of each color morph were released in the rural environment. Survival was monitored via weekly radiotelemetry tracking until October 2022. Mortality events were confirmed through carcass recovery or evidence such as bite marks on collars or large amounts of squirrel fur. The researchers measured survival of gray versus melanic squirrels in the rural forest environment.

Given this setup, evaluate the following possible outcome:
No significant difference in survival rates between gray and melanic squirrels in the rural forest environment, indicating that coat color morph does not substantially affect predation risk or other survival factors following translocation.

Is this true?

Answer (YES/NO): NO